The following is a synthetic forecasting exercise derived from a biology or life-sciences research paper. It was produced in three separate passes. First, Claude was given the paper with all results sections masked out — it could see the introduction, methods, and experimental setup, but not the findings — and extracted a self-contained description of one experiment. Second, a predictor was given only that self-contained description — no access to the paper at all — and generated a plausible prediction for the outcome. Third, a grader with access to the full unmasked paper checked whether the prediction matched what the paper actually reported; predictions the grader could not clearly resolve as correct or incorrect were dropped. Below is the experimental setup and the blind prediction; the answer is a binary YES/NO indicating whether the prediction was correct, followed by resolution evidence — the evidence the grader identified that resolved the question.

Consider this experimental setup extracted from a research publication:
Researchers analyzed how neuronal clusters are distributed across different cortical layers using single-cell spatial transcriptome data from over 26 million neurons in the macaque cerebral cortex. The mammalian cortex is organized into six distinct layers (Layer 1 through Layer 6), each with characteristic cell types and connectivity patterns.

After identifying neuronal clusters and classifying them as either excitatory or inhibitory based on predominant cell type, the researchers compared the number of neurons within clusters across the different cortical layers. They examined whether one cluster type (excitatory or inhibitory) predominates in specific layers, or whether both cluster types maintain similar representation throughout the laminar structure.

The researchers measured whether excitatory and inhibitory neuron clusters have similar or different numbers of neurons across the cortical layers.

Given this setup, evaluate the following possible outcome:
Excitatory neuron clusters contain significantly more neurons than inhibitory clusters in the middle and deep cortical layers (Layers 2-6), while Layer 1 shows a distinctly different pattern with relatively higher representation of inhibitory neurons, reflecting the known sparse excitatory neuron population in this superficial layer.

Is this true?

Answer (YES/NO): NO